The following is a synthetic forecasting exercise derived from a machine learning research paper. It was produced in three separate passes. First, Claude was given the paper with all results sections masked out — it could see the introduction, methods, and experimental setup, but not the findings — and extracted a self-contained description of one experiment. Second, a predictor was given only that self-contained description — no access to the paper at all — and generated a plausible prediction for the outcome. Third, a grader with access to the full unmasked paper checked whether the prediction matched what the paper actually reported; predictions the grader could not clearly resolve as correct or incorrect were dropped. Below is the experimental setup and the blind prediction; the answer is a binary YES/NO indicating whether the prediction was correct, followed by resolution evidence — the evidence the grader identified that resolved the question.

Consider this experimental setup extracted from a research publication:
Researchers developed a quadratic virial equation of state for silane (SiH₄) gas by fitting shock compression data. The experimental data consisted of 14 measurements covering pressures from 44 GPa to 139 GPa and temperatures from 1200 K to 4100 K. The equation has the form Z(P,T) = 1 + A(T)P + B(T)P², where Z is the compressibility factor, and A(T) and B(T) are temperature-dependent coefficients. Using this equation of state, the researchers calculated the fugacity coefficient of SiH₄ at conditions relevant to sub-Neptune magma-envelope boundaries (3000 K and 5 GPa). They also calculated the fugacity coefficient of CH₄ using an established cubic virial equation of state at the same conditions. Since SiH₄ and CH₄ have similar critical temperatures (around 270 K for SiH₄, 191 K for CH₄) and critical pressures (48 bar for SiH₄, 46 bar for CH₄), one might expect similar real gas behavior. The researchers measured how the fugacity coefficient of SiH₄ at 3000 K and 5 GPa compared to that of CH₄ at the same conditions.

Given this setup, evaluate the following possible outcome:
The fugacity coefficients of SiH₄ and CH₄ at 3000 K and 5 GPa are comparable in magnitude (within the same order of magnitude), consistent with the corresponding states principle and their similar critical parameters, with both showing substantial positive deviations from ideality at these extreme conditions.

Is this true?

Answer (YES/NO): YES